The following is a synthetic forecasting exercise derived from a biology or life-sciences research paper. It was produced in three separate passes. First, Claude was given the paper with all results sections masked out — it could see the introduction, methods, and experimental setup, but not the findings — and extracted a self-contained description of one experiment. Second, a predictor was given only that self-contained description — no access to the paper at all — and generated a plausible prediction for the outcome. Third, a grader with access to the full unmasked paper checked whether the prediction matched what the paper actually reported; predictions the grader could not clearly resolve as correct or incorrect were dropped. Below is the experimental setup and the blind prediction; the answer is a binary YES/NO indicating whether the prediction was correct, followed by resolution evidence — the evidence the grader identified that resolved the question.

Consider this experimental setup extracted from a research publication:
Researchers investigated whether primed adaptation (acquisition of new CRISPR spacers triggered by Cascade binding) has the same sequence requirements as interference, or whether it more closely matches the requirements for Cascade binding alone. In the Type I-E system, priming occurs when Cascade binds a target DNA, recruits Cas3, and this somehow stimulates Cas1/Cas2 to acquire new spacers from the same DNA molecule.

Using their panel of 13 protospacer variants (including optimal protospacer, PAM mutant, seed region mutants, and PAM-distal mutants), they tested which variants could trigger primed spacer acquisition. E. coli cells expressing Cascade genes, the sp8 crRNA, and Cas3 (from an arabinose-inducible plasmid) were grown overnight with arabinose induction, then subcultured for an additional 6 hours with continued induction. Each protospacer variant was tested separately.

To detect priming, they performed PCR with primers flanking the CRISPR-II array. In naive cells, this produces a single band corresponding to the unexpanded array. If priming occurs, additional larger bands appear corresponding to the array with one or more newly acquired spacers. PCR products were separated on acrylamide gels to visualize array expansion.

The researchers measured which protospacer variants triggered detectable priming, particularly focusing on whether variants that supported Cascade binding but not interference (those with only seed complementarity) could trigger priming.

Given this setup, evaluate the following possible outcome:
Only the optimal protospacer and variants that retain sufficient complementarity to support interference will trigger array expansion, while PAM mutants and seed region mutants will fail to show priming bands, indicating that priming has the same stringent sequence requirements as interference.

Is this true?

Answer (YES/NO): NO